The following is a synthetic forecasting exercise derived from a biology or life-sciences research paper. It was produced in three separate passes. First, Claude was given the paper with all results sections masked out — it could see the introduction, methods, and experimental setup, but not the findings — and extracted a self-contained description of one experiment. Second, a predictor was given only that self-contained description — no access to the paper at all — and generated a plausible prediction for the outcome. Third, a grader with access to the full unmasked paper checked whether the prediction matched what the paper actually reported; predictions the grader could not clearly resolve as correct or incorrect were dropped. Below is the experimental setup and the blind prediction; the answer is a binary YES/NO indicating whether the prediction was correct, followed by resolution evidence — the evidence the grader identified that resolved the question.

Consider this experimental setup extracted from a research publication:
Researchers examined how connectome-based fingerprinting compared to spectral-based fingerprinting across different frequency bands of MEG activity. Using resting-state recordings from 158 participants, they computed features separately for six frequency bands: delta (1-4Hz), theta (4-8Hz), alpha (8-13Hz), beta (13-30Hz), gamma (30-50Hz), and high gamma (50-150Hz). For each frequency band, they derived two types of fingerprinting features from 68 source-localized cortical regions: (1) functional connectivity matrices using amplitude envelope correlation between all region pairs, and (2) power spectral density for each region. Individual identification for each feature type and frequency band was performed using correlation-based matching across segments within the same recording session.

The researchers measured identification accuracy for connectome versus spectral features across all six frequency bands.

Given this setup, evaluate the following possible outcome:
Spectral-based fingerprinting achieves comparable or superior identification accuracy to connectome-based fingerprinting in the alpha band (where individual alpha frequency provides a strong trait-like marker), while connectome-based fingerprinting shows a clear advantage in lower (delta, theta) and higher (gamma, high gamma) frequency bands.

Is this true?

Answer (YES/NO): NO